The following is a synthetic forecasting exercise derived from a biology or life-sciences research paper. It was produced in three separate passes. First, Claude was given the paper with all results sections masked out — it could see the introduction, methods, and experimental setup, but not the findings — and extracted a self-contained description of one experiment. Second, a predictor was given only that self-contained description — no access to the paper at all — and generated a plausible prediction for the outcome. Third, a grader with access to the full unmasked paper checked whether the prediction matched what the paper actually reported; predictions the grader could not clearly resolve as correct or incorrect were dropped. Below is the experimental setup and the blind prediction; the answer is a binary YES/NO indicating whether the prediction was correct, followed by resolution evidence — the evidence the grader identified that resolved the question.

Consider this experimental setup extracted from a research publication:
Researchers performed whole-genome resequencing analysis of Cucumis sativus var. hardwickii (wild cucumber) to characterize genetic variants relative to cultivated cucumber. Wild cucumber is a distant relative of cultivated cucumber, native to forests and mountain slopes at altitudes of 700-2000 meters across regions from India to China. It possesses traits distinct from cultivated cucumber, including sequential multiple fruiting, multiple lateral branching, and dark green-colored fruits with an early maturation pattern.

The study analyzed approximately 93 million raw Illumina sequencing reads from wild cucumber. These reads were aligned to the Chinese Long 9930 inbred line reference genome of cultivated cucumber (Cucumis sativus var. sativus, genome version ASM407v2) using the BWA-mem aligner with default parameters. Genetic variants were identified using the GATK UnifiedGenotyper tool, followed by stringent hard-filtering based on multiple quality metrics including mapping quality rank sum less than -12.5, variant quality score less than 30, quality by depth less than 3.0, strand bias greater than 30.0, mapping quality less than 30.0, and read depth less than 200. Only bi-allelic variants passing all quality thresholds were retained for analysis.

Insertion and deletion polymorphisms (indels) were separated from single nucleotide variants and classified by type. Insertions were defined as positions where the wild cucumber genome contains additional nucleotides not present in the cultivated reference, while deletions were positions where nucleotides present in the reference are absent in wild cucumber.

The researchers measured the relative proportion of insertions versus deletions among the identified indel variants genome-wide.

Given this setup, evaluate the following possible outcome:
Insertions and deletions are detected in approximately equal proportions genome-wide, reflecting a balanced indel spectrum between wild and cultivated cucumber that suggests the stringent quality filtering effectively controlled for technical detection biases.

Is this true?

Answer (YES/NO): YES